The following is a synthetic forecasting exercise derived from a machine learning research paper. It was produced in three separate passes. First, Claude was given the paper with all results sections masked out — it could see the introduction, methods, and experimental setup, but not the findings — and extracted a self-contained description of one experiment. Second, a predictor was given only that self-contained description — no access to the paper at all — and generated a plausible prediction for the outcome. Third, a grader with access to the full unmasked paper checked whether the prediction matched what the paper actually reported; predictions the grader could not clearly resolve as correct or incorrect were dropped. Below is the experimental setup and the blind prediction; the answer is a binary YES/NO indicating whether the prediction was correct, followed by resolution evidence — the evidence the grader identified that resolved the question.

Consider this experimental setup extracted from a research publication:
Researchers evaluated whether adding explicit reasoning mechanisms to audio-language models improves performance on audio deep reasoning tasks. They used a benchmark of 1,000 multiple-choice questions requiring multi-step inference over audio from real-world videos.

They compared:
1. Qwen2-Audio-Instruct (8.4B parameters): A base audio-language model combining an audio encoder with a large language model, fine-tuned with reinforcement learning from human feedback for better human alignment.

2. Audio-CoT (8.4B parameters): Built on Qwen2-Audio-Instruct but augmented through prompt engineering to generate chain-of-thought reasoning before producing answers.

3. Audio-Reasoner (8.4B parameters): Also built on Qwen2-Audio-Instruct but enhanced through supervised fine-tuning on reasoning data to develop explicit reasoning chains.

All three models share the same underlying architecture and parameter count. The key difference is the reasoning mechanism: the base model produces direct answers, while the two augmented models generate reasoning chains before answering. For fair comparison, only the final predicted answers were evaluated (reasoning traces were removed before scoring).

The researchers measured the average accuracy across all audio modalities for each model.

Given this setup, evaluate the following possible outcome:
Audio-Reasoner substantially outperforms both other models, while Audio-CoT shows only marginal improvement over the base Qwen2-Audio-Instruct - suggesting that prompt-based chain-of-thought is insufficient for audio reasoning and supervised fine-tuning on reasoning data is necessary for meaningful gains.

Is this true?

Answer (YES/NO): YES